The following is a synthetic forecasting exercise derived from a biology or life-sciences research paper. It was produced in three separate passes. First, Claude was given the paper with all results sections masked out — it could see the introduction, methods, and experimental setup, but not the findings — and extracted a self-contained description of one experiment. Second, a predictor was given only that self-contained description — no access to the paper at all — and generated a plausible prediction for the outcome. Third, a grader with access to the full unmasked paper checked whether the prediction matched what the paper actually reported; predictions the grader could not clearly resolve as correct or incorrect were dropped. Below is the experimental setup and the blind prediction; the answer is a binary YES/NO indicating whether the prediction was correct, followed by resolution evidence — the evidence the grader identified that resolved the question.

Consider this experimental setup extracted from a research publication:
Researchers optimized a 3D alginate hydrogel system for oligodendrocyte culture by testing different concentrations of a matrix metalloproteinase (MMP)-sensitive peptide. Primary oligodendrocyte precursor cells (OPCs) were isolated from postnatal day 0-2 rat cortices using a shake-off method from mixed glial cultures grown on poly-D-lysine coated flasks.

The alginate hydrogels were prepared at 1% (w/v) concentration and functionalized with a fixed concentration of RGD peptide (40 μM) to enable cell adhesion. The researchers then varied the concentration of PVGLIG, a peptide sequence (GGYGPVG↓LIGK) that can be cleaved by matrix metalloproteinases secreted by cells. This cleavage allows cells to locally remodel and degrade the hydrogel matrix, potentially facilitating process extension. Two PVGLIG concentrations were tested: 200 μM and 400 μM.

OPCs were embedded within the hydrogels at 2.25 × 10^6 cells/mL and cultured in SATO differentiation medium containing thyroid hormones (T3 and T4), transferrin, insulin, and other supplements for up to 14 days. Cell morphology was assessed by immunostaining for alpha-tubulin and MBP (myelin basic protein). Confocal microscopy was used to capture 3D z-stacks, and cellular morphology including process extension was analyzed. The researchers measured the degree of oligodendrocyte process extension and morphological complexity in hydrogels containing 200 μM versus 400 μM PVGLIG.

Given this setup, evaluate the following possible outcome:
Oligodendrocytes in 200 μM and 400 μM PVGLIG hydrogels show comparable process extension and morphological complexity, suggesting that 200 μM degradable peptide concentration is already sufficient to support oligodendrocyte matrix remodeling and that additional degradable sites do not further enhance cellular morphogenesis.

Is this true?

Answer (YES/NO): NO